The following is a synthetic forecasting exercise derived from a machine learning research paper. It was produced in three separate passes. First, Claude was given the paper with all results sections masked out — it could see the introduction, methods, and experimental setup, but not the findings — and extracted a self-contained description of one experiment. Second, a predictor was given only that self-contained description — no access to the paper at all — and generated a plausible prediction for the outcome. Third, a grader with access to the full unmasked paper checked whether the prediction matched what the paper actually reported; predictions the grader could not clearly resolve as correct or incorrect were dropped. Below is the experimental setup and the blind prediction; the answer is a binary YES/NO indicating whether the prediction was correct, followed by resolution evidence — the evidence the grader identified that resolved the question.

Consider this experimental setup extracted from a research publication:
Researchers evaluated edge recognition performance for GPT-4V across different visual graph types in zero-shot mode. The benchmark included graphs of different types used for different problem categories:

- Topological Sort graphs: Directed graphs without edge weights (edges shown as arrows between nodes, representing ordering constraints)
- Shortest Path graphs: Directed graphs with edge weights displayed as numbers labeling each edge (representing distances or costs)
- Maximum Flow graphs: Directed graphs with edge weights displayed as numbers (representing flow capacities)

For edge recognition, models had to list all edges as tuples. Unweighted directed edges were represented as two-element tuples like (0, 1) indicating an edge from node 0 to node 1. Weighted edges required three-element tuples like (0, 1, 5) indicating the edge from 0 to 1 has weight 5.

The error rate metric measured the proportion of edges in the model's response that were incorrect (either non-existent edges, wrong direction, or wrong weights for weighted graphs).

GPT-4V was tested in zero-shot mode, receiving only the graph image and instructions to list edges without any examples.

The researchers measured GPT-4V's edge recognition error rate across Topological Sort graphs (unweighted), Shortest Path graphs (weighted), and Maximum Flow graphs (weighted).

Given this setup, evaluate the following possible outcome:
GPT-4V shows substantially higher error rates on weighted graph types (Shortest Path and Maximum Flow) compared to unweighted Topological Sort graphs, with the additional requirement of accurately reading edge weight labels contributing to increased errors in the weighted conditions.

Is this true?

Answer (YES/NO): YES